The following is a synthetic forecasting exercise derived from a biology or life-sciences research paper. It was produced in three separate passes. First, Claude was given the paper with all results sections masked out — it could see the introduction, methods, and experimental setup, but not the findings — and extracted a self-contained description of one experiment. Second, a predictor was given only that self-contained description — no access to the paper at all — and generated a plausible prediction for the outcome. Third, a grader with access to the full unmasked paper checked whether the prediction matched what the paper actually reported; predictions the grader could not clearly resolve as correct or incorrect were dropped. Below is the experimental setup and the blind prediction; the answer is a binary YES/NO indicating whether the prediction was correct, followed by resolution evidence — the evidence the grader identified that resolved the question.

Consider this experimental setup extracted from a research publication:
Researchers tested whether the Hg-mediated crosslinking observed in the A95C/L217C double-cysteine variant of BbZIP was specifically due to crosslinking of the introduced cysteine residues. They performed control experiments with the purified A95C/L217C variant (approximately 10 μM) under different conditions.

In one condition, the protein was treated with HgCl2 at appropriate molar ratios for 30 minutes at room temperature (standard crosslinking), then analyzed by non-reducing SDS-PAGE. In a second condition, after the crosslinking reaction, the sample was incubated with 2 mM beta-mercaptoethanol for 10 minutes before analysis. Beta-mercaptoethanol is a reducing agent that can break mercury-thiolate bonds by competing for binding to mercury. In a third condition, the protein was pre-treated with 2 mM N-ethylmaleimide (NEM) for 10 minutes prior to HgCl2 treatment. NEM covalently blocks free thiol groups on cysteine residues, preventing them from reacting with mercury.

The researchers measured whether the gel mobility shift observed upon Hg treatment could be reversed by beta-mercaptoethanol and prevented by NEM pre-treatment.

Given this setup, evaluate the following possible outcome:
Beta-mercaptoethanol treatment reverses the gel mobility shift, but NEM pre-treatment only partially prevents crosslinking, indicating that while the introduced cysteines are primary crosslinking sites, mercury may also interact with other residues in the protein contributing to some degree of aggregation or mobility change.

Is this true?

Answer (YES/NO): NO